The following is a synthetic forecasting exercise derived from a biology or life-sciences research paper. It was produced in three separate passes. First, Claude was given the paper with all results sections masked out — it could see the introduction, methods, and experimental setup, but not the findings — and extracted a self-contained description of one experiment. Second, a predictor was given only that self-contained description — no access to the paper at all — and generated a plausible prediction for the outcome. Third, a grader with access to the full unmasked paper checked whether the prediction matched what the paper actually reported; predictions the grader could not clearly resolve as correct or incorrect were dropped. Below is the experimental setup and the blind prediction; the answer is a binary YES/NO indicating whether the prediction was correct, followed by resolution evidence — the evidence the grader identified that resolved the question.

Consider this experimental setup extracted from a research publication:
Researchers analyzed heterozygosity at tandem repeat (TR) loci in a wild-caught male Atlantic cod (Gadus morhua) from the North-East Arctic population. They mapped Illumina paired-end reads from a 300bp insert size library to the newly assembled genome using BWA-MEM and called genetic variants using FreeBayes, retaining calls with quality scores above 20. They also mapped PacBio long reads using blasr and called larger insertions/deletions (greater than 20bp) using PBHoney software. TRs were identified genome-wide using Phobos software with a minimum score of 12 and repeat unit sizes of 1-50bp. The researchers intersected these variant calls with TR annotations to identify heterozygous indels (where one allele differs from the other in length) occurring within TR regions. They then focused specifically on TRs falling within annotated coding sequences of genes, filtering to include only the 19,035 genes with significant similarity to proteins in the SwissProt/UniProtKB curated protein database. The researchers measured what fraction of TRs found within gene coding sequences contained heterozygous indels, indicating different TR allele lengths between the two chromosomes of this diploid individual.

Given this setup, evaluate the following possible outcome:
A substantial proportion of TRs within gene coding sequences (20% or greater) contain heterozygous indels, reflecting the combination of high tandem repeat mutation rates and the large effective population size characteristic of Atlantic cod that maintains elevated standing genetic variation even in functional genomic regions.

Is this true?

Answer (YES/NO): NO